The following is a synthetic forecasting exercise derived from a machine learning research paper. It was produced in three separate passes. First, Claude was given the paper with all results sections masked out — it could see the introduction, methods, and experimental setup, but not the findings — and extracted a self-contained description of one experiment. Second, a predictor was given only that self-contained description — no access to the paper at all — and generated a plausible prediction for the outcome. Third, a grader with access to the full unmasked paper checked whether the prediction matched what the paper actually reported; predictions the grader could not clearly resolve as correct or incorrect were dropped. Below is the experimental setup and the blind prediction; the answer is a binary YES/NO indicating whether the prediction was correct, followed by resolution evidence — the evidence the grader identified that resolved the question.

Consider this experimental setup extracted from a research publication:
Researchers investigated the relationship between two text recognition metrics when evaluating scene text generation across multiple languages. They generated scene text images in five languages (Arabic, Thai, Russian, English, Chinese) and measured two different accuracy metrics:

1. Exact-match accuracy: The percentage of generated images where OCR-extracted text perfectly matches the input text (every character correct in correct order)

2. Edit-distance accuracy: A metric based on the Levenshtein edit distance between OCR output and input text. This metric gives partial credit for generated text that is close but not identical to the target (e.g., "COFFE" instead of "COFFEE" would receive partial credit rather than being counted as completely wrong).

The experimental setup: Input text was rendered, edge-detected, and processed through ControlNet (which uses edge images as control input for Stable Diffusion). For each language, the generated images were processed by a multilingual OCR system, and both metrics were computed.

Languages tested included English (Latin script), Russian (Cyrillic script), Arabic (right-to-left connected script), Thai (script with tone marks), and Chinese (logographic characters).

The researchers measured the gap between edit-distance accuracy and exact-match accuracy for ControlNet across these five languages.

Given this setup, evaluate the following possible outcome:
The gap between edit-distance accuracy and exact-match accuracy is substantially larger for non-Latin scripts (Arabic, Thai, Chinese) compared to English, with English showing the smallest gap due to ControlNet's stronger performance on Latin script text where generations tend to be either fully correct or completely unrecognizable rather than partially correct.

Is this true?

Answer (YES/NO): NO